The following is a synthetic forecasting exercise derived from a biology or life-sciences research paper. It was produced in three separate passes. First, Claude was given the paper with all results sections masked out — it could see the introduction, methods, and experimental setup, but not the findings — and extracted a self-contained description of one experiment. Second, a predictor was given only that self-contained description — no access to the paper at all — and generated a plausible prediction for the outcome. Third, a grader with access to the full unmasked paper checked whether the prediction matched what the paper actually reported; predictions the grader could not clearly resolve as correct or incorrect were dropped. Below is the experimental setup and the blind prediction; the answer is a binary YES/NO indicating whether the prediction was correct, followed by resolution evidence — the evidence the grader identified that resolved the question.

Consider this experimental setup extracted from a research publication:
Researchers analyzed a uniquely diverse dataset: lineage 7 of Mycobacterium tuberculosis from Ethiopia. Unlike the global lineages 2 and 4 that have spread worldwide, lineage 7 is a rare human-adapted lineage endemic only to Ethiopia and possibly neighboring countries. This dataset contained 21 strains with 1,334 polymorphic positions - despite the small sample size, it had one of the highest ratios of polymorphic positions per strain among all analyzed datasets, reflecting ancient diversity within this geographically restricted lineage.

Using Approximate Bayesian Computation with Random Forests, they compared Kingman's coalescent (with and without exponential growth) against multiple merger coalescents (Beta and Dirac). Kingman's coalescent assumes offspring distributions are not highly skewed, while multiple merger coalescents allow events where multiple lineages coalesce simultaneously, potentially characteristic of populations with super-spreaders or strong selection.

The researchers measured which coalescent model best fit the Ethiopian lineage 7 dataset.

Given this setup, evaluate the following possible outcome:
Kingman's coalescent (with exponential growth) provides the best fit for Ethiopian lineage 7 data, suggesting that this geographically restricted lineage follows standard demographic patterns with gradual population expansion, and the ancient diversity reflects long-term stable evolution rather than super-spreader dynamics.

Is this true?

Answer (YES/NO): NO